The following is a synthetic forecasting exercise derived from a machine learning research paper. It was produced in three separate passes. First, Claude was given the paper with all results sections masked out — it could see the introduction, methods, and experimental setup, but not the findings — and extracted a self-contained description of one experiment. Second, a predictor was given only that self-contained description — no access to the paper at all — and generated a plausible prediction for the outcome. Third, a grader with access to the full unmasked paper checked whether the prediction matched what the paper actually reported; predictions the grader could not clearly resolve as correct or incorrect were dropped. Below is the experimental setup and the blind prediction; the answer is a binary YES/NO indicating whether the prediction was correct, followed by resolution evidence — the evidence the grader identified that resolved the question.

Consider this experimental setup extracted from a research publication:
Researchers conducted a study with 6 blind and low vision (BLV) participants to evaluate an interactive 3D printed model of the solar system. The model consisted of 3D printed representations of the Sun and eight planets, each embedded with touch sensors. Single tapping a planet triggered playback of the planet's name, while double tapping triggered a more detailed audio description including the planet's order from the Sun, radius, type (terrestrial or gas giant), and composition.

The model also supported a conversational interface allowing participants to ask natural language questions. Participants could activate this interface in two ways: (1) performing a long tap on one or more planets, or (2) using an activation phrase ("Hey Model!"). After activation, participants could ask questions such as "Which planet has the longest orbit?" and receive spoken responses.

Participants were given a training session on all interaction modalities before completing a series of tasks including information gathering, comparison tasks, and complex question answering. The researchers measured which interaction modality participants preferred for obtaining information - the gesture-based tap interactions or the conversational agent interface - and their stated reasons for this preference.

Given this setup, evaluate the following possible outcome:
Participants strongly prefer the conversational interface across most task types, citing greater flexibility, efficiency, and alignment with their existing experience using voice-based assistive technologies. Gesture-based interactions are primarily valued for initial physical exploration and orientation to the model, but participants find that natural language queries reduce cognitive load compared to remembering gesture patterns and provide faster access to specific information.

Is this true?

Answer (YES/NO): NO